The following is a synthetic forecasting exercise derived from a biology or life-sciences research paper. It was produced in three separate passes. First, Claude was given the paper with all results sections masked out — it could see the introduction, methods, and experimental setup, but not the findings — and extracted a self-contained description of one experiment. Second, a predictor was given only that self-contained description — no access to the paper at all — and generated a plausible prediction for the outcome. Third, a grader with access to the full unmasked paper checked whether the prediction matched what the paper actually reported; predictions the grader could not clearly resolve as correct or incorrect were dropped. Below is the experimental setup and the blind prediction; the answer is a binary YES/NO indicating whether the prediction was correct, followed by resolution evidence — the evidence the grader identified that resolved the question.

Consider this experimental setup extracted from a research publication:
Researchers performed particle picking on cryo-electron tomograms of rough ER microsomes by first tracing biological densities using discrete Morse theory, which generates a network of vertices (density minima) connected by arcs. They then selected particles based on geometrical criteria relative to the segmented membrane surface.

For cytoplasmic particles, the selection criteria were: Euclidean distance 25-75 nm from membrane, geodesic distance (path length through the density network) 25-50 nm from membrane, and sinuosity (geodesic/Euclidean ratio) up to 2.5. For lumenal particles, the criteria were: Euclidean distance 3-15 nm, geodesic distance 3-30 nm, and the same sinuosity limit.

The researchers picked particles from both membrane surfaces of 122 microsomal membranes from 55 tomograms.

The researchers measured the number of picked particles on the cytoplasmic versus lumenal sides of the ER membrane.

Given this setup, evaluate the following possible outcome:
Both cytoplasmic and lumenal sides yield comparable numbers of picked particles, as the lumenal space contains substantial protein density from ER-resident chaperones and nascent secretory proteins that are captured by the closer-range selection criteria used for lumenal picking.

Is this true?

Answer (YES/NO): YES